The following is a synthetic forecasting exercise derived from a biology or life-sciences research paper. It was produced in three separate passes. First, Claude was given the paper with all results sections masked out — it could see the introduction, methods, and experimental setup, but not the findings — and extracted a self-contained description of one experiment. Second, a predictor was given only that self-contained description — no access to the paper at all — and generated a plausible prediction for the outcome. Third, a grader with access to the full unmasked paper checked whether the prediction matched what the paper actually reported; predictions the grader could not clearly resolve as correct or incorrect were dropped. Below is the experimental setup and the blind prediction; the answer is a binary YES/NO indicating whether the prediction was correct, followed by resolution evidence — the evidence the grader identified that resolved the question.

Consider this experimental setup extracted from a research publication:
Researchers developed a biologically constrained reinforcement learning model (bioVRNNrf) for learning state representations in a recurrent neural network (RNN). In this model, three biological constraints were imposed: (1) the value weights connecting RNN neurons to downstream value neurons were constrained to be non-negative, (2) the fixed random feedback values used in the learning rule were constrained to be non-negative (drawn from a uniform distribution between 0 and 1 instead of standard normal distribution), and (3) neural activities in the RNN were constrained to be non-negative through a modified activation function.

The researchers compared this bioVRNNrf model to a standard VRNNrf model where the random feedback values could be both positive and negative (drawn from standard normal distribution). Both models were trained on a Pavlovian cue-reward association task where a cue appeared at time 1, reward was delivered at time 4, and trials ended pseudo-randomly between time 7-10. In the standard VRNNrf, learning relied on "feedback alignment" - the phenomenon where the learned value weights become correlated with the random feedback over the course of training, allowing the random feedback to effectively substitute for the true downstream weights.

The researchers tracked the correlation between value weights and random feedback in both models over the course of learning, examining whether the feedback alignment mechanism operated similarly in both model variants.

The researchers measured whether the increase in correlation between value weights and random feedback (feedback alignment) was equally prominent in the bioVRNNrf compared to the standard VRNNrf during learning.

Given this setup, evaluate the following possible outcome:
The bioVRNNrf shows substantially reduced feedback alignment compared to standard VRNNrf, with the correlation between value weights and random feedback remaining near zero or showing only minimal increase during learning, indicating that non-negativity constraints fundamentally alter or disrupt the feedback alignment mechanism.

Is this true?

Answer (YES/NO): NO